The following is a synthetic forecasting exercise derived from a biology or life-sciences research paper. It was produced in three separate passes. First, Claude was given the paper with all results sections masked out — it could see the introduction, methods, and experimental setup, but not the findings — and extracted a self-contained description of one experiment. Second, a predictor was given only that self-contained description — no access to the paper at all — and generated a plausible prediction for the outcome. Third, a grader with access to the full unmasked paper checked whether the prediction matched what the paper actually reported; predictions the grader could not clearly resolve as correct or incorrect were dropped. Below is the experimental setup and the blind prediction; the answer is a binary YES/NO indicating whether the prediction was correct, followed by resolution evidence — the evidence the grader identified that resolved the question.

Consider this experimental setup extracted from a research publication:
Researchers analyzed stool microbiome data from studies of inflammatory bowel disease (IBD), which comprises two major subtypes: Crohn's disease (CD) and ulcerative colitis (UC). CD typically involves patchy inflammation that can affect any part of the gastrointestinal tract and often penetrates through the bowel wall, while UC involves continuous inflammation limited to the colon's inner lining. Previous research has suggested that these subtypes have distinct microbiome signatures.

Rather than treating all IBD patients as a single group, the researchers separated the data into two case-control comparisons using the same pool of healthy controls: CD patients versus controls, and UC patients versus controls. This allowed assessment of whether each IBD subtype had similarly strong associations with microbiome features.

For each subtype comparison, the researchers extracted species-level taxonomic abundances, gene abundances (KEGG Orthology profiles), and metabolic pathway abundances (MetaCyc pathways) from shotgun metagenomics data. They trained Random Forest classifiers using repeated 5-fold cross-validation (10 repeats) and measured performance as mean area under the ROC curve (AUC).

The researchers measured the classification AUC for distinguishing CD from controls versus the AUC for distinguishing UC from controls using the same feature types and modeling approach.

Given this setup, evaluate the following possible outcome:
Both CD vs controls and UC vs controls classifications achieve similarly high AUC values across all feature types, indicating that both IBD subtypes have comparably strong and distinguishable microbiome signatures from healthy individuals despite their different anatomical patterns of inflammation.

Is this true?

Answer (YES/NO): NO